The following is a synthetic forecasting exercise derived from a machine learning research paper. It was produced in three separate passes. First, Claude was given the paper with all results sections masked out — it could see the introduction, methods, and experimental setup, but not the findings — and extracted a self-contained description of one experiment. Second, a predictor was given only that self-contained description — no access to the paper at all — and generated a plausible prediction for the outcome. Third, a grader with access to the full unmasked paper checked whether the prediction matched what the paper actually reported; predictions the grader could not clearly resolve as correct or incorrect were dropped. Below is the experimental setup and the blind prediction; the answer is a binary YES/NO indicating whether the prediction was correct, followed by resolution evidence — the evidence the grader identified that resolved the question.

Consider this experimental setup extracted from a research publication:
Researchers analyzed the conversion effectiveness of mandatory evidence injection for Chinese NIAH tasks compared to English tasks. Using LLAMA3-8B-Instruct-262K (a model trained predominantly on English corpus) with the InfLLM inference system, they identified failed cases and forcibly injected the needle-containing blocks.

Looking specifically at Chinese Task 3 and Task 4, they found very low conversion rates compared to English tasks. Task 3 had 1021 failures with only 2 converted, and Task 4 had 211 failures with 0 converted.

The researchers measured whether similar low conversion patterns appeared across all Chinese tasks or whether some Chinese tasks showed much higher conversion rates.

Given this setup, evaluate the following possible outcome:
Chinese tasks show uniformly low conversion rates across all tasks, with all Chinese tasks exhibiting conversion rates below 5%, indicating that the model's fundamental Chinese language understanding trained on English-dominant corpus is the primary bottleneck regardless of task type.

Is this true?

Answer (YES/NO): NO